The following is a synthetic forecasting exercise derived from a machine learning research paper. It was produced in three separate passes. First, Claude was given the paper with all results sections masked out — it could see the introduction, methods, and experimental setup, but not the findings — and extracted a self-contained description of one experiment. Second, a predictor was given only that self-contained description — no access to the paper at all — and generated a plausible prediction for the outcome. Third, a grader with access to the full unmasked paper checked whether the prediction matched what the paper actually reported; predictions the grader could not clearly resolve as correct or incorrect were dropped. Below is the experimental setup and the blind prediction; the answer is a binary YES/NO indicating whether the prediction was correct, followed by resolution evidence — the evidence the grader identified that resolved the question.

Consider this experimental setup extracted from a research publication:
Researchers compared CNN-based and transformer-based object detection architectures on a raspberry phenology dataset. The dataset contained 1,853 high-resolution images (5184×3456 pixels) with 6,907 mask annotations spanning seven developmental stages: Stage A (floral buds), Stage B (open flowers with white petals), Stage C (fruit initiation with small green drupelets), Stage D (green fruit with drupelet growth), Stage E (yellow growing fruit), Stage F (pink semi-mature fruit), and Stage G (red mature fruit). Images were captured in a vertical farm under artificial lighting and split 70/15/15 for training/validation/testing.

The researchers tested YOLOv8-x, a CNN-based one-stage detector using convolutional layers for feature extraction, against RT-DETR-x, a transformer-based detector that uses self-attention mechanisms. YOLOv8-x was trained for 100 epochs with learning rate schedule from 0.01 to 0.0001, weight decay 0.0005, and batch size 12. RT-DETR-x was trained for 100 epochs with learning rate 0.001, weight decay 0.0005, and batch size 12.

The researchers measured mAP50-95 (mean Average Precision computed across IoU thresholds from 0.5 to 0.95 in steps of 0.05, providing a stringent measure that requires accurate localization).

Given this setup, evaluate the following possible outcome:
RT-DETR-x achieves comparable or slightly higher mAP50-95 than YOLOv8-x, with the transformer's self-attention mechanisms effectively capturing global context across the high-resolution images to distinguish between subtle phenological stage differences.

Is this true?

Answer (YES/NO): NO